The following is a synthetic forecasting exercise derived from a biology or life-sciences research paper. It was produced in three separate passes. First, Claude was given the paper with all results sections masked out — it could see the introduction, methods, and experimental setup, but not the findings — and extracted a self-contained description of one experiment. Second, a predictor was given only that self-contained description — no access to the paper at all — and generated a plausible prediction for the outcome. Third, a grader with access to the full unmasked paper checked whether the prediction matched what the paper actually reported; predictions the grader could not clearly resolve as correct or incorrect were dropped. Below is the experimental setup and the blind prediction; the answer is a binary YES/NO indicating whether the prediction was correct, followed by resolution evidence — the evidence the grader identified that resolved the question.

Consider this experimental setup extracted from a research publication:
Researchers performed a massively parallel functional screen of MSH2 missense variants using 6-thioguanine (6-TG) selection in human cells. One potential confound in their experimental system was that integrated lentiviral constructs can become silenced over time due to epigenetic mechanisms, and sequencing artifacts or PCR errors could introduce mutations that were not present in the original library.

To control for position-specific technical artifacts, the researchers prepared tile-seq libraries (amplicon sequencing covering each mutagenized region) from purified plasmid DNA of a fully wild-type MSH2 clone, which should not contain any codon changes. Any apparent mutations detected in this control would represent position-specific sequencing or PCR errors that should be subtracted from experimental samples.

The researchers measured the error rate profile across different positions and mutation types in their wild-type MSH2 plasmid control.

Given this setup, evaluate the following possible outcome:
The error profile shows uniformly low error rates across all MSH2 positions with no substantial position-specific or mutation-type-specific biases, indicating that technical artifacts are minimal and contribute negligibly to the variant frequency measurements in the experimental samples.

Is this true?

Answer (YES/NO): NO